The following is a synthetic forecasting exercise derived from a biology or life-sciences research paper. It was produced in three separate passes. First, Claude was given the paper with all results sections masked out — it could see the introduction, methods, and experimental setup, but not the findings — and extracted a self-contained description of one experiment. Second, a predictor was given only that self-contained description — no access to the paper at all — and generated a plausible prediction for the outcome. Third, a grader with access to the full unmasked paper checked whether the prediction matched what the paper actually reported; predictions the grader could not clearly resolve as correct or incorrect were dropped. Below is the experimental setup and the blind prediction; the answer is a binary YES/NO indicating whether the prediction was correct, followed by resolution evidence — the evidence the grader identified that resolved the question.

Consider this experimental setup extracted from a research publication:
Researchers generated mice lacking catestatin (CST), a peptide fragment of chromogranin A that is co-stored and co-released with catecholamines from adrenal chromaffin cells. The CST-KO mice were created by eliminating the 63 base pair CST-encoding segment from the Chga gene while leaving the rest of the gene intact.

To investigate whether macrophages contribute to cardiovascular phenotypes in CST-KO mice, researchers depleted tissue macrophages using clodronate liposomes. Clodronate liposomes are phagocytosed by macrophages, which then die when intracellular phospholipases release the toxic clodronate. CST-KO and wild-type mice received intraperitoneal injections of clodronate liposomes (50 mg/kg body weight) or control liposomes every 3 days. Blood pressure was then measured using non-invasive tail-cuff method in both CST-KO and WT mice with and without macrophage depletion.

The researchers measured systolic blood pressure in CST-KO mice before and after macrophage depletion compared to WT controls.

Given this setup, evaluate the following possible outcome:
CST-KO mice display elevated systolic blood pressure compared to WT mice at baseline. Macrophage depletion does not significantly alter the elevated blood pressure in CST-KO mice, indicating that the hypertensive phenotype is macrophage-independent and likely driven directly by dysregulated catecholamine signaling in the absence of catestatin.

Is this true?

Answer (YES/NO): NO